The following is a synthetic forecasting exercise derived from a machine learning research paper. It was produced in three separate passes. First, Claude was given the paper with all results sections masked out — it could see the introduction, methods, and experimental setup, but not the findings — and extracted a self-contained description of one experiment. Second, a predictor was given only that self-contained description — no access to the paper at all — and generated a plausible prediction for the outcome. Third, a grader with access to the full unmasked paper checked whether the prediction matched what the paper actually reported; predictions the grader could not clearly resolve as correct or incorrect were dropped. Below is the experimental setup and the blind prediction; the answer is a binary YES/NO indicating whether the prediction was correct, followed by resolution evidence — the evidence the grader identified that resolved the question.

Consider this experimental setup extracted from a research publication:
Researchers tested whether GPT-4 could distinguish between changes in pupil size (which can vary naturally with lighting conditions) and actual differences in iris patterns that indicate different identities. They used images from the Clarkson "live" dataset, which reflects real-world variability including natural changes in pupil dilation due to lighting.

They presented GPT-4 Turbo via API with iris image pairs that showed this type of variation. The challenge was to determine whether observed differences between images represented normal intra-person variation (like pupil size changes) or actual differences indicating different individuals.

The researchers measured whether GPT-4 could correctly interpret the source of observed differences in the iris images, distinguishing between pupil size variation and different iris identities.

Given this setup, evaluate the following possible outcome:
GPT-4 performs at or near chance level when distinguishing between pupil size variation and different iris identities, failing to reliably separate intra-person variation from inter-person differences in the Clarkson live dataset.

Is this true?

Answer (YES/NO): NO